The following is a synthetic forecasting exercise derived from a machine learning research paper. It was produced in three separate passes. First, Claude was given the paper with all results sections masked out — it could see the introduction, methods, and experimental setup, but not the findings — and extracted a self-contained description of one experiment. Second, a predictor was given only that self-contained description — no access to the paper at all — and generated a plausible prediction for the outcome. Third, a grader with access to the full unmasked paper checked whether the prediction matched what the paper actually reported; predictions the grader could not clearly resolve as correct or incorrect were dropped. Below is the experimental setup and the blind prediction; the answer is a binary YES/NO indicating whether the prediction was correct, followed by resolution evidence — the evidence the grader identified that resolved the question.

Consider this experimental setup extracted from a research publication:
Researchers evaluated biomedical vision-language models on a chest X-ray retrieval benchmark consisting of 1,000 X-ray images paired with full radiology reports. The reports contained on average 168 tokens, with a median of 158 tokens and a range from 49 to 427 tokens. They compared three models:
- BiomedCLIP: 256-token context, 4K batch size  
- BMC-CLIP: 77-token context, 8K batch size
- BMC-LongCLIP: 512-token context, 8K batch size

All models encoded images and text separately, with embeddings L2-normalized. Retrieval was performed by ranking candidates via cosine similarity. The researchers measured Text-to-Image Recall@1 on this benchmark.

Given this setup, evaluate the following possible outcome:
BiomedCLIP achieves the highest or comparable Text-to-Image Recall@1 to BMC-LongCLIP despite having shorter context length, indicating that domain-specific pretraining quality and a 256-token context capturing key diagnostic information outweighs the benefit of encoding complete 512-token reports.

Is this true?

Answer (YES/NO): NO